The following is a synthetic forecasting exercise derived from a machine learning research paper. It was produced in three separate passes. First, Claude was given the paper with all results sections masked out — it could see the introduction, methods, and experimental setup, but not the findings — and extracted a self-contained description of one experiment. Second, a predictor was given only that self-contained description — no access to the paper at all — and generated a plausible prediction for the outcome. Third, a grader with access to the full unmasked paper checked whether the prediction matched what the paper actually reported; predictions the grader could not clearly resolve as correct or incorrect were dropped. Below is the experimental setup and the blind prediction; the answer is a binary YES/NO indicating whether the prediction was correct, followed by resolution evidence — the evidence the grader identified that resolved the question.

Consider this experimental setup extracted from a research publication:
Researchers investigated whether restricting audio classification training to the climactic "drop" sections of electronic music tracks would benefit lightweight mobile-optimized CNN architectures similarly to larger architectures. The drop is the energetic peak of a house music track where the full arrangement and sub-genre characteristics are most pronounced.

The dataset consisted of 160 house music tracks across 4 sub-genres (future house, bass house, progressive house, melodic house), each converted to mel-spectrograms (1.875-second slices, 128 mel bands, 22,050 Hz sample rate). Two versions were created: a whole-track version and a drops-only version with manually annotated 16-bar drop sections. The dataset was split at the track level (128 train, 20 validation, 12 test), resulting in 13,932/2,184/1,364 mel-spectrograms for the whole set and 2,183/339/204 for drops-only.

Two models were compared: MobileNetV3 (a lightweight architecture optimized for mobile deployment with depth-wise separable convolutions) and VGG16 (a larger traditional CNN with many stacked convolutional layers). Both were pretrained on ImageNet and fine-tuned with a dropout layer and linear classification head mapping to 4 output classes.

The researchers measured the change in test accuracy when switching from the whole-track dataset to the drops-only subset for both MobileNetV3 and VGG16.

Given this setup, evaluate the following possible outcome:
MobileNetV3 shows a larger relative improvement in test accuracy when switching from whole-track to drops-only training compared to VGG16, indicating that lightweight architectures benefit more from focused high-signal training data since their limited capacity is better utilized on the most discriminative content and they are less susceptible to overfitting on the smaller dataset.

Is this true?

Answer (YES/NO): NO